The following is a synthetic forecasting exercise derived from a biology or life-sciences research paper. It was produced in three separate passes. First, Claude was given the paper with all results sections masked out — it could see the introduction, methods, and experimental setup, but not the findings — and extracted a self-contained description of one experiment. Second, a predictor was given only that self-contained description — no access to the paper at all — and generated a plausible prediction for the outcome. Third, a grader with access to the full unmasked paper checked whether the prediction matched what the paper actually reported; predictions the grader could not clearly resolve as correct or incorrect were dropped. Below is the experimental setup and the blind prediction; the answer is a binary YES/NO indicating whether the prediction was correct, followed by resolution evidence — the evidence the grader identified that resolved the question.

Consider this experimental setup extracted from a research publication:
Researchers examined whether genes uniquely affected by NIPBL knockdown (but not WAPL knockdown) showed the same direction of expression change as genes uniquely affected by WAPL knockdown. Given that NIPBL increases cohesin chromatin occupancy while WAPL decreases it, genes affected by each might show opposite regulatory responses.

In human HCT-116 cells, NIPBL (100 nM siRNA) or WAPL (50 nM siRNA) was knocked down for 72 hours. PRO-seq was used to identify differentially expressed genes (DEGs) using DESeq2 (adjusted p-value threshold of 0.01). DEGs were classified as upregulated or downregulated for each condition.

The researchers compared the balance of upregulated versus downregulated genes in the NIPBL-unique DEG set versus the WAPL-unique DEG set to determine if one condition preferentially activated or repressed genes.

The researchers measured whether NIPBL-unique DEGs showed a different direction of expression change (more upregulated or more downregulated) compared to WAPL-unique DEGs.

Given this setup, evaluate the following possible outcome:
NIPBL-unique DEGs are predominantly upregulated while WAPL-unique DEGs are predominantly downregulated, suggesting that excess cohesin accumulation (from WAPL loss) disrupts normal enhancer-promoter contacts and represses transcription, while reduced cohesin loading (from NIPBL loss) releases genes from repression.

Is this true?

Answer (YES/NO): NO